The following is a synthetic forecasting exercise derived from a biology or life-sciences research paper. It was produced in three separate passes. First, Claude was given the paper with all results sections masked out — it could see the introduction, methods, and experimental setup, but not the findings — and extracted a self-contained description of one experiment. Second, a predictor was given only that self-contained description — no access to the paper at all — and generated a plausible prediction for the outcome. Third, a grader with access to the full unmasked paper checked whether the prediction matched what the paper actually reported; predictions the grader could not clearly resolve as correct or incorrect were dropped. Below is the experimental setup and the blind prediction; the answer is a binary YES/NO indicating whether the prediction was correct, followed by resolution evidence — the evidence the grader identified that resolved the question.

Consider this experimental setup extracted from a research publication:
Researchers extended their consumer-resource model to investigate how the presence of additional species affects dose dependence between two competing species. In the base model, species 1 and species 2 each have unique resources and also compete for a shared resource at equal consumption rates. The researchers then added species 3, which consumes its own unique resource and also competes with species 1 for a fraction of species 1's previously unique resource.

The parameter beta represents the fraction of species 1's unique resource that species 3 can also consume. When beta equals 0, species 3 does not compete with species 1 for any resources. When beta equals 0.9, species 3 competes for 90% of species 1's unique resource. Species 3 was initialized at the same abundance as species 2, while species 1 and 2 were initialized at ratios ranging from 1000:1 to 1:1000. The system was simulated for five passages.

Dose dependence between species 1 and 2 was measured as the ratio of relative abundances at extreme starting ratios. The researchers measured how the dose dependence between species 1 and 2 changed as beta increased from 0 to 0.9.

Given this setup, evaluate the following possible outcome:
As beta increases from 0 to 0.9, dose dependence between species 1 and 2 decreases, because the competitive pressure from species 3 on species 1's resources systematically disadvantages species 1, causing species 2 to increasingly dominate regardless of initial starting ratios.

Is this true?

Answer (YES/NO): NO